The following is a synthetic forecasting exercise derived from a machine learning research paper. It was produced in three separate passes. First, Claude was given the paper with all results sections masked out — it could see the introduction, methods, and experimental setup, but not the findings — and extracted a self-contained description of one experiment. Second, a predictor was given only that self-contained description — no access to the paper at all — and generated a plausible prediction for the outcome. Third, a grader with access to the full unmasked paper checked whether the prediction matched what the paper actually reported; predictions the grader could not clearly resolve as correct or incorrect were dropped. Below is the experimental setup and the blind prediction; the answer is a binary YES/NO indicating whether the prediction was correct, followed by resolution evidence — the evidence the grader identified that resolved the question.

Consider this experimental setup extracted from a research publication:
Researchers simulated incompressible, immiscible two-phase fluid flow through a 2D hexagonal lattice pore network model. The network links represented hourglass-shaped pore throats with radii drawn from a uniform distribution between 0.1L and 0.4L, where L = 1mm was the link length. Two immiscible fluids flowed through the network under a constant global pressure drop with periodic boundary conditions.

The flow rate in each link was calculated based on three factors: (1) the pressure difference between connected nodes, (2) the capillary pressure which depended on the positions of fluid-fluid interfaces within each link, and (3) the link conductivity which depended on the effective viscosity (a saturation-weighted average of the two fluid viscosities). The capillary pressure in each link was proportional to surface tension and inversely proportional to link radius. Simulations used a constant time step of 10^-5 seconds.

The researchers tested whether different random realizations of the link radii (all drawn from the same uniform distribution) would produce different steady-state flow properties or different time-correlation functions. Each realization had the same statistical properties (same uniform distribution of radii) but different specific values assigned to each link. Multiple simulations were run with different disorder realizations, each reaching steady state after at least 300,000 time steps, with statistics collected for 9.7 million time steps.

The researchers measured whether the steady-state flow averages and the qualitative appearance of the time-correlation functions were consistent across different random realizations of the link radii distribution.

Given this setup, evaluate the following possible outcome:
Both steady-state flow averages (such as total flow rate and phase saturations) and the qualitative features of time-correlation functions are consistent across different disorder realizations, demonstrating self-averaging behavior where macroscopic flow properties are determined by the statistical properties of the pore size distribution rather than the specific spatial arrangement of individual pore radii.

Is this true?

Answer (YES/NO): YES